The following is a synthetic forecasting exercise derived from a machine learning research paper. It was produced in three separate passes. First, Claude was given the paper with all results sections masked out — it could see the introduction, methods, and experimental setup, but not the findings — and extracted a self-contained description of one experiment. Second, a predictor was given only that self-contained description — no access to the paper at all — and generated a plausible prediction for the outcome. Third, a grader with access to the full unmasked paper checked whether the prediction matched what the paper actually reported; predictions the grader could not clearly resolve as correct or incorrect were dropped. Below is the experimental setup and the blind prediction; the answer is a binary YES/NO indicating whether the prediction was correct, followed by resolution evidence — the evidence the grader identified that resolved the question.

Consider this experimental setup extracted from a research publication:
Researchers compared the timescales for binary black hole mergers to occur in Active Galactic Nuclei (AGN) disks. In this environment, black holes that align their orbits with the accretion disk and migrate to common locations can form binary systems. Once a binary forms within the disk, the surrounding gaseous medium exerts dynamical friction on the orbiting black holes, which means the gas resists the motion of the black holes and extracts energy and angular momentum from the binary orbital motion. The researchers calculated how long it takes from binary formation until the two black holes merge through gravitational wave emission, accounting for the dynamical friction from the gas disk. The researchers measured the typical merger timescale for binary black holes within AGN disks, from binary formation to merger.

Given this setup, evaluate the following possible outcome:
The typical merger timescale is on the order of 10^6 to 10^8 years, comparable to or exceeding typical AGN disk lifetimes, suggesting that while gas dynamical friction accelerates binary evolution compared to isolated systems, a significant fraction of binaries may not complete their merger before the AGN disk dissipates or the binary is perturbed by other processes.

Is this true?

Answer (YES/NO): NO